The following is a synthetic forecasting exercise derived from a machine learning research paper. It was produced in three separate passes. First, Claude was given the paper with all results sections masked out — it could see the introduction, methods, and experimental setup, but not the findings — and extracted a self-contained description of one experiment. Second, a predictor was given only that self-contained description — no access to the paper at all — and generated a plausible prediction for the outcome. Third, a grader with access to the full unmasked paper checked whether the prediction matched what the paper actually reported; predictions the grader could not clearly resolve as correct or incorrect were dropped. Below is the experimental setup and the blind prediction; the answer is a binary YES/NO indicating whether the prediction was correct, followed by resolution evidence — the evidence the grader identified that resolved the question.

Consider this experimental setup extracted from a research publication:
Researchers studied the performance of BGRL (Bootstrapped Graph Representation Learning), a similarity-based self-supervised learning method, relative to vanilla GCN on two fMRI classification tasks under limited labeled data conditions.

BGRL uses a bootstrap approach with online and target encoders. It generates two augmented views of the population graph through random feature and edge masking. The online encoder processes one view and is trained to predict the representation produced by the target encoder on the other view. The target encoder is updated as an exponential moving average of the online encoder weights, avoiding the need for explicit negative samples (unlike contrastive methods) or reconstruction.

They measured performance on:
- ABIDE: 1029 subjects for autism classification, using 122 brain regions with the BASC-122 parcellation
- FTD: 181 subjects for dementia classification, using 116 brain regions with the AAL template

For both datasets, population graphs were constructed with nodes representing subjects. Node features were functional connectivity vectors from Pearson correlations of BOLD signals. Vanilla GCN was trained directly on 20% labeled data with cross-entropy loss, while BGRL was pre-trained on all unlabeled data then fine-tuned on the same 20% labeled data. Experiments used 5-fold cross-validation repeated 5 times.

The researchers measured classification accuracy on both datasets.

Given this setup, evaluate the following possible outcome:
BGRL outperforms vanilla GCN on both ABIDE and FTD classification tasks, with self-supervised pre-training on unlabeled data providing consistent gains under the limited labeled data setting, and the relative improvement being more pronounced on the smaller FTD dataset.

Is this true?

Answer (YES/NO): YES